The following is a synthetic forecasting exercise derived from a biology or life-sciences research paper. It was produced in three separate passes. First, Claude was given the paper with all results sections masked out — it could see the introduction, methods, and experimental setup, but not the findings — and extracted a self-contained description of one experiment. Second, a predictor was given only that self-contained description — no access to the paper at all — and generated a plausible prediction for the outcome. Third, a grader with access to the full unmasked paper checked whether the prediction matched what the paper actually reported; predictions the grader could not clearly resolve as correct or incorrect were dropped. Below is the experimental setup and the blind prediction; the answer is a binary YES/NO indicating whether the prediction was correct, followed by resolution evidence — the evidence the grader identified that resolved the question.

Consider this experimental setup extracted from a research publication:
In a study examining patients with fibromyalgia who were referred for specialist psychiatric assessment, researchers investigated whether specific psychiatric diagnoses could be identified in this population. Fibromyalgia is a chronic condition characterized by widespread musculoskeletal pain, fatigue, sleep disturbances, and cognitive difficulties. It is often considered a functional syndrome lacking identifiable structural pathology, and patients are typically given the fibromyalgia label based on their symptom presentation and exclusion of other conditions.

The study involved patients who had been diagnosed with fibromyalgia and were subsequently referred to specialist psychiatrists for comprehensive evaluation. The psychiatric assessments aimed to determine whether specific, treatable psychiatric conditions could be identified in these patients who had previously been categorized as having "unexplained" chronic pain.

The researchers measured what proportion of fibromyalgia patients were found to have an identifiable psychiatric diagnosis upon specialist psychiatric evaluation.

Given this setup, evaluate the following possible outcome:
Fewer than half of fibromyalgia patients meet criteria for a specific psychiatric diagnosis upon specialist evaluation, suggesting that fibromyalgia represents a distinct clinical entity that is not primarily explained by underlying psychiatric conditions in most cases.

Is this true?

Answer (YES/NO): NO